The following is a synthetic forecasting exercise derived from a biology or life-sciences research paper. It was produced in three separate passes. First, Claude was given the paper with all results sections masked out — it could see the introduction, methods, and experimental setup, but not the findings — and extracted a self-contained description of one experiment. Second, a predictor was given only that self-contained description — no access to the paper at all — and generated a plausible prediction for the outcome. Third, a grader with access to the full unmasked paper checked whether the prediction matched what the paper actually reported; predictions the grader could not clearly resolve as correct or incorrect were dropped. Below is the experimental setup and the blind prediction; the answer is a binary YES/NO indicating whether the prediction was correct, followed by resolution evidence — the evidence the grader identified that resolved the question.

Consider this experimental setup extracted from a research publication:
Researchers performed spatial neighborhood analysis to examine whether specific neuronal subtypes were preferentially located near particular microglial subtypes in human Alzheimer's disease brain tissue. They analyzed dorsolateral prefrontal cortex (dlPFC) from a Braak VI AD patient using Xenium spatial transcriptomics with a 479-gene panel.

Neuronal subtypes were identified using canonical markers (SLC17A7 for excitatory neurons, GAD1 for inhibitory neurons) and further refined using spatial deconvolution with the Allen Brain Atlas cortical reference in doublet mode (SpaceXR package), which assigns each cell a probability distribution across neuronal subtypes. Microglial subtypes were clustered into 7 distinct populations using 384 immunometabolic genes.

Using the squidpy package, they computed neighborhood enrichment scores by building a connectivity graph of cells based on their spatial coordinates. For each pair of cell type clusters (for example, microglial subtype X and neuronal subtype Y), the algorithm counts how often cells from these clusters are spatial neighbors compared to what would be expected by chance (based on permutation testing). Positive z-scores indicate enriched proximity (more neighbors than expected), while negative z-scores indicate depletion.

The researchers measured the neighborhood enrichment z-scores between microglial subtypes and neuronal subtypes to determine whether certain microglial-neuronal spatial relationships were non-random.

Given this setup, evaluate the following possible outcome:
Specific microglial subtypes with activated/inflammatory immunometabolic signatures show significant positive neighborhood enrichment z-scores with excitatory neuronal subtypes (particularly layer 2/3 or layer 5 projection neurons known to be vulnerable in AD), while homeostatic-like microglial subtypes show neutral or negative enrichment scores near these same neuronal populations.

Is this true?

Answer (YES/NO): NO